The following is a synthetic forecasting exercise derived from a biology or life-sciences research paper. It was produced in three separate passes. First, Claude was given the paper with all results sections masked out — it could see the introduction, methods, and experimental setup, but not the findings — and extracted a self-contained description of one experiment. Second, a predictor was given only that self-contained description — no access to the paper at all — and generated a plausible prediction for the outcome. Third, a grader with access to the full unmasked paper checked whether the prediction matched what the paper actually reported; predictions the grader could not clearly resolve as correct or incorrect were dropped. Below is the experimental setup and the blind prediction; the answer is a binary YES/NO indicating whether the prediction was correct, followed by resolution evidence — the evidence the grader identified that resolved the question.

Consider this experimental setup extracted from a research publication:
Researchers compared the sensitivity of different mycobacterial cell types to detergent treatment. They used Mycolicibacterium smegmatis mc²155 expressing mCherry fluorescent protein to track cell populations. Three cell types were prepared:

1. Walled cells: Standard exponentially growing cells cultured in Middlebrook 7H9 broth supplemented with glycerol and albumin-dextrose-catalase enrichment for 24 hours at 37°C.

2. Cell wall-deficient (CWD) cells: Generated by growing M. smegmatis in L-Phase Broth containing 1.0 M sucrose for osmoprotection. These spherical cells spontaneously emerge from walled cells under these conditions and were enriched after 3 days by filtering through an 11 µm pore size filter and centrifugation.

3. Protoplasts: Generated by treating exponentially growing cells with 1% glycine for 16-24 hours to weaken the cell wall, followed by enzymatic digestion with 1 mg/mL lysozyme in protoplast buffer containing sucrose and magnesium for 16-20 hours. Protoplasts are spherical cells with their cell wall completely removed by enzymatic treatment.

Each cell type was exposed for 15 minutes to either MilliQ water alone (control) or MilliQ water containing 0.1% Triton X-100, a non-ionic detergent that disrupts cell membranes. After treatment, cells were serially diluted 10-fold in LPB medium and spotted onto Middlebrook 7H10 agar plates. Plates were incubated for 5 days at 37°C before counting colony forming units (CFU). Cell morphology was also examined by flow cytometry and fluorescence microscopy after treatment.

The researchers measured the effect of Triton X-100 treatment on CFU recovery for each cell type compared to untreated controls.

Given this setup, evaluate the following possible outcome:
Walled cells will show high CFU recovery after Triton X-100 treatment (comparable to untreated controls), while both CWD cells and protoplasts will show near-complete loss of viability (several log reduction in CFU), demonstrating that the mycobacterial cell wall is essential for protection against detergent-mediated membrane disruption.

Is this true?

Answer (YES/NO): YES